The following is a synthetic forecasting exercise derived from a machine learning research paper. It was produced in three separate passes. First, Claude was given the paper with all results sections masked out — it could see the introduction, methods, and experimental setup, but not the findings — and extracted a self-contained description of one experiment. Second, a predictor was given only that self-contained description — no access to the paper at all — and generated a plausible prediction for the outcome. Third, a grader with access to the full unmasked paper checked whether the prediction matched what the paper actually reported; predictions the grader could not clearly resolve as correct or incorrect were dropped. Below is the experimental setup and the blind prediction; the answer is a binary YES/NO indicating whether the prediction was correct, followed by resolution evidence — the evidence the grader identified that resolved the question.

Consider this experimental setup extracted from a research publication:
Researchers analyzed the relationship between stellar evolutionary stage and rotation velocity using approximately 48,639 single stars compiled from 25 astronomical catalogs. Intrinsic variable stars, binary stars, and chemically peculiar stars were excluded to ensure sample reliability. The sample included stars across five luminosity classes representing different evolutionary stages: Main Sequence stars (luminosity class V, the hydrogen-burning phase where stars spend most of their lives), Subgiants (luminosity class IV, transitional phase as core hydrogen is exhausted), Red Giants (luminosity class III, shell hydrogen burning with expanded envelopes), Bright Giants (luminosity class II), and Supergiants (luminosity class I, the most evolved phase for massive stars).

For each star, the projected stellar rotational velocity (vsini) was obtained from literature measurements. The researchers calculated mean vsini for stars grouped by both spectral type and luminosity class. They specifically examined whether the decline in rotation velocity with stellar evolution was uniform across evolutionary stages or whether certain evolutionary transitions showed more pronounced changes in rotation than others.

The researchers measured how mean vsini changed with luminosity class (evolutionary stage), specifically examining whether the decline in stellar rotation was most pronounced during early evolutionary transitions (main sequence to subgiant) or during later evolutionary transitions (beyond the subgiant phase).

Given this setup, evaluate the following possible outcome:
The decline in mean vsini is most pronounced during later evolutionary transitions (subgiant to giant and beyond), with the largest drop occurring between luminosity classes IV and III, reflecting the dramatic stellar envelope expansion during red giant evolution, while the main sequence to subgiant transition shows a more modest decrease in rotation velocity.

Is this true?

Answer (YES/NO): NO